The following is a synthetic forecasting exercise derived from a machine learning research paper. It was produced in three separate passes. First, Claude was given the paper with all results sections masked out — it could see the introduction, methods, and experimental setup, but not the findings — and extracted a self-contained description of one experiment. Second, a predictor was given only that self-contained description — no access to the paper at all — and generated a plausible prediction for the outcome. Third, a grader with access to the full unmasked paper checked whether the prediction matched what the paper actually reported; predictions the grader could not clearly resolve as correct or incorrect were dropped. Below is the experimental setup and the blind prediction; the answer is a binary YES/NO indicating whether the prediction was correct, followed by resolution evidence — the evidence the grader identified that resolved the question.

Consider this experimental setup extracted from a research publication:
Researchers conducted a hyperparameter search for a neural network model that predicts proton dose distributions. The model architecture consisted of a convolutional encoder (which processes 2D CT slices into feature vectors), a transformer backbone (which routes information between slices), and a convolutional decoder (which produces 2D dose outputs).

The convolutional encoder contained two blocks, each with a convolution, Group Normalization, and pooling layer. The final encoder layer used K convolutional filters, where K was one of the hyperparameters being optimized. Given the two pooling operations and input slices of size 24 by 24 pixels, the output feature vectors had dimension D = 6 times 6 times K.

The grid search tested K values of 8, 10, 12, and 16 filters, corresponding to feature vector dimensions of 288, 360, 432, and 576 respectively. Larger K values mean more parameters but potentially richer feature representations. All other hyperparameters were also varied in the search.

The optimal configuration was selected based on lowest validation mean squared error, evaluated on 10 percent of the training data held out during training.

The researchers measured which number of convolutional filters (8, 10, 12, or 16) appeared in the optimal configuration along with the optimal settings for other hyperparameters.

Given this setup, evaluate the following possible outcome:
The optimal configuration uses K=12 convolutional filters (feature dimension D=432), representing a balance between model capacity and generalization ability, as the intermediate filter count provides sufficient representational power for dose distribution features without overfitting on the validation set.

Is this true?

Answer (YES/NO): YES